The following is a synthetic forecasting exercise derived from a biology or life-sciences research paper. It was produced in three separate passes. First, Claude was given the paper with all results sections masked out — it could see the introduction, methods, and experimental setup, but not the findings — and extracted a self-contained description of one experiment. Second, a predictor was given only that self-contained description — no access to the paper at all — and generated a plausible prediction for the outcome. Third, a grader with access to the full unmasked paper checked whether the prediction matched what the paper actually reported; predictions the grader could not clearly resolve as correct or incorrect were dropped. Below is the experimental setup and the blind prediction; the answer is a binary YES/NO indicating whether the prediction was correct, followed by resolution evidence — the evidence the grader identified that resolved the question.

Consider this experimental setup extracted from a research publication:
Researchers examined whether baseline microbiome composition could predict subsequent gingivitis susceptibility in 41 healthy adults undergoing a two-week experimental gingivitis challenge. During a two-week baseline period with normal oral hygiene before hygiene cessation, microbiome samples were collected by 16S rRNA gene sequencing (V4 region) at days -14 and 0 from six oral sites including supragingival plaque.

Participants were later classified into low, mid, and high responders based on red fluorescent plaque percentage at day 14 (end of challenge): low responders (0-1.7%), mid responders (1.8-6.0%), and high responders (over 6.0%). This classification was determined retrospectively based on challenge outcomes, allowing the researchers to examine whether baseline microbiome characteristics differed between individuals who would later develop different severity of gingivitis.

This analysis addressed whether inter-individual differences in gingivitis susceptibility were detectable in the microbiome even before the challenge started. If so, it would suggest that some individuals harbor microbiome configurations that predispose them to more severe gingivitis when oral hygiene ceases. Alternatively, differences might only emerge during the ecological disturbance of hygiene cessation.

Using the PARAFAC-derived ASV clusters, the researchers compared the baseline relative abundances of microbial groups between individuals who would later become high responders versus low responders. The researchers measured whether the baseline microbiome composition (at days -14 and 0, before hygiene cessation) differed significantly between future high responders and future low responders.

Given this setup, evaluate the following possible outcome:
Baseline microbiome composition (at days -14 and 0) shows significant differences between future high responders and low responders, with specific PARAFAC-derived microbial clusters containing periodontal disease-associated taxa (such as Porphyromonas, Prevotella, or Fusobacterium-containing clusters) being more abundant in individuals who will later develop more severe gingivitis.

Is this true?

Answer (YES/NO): YES